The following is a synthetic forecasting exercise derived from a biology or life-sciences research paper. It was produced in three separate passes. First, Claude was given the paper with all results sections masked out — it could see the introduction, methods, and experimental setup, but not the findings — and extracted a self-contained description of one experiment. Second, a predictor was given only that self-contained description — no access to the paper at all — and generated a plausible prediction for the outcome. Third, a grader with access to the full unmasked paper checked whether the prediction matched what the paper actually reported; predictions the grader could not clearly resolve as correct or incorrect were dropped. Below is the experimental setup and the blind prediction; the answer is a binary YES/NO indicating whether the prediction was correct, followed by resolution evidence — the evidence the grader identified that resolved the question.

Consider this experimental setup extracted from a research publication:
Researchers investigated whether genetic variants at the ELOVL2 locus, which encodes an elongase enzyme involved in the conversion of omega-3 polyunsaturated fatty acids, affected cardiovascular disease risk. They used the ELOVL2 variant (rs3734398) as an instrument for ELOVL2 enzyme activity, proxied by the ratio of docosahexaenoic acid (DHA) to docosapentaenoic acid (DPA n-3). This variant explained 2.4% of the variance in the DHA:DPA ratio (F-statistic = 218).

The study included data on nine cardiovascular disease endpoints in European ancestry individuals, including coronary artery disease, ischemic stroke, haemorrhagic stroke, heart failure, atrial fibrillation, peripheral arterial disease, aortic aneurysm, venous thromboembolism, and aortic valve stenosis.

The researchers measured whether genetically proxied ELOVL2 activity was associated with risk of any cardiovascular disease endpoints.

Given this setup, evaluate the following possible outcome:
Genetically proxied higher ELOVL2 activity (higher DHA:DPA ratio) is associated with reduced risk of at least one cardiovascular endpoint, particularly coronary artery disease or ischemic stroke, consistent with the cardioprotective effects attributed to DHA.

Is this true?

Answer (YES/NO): NO